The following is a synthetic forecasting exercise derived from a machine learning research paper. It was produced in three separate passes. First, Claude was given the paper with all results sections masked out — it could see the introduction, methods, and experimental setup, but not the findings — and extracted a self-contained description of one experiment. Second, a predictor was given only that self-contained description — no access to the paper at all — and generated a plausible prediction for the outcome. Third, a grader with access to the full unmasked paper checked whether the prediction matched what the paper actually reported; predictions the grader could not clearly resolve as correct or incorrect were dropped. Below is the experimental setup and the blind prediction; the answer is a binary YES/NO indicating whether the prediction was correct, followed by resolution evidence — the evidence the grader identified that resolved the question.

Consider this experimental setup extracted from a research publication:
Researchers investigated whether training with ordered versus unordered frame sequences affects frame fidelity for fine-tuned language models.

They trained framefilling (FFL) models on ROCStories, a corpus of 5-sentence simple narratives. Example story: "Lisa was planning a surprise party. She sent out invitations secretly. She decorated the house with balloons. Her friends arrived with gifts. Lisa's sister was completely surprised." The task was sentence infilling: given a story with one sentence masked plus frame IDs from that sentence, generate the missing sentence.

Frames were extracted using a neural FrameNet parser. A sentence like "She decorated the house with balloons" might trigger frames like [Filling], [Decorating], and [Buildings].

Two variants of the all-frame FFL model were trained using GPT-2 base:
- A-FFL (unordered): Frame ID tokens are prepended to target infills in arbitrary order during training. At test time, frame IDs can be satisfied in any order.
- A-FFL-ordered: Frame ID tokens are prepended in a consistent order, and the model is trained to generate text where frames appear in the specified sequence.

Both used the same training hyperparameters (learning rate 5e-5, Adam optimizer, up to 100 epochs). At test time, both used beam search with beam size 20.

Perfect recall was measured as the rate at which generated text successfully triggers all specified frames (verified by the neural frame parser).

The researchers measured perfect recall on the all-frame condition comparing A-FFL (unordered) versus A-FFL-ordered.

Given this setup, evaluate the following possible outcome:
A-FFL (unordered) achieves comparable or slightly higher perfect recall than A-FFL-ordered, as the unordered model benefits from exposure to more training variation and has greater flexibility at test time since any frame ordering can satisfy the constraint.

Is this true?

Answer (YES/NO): NO